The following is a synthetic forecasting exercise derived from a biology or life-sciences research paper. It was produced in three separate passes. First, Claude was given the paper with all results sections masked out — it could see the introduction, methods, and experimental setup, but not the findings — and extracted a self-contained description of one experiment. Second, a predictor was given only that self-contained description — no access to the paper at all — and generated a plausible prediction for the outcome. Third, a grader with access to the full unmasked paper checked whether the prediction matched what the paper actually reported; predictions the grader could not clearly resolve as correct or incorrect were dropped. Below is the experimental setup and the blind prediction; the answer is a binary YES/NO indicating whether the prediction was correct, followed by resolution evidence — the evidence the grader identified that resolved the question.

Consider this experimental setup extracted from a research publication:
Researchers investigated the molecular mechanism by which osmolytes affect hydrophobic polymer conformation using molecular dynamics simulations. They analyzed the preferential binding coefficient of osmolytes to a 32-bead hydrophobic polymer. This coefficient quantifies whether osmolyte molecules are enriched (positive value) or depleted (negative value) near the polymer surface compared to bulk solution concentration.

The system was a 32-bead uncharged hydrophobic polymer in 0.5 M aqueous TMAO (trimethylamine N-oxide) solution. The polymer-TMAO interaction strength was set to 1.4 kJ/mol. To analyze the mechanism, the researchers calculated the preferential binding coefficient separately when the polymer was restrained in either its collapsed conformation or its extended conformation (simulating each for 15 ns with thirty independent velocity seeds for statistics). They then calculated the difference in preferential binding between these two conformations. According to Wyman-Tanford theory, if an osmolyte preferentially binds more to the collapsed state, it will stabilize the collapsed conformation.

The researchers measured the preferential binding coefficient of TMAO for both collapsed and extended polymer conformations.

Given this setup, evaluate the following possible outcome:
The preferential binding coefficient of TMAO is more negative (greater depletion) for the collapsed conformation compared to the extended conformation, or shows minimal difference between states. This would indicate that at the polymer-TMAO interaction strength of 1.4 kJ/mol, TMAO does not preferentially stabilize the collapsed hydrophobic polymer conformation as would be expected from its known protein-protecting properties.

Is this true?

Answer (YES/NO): NO